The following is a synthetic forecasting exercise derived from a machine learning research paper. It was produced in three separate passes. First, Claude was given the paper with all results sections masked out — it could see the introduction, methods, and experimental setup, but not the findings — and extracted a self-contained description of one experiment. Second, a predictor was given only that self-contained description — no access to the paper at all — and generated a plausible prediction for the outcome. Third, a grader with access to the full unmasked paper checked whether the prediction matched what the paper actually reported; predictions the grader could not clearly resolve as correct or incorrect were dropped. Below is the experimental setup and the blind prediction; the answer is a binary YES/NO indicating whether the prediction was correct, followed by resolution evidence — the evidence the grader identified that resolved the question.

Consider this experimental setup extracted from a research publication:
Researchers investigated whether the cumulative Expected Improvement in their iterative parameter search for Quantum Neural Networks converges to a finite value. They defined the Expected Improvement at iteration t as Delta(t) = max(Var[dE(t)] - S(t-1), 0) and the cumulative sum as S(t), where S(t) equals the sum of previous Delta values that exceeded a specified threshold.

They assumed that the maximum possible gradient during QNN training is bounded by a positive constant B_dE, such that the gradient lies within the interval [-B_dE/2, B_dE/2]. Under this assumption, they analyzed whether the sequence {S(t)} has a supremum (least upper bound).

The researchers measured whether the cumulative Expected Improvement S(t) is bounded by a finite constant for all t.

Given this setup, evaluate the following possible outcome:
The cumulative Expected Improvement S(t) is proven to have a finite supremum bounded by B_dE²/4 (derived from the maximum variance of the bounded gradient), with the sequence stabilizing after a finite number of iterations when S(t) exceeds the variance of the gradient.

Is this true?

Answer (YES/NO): NO